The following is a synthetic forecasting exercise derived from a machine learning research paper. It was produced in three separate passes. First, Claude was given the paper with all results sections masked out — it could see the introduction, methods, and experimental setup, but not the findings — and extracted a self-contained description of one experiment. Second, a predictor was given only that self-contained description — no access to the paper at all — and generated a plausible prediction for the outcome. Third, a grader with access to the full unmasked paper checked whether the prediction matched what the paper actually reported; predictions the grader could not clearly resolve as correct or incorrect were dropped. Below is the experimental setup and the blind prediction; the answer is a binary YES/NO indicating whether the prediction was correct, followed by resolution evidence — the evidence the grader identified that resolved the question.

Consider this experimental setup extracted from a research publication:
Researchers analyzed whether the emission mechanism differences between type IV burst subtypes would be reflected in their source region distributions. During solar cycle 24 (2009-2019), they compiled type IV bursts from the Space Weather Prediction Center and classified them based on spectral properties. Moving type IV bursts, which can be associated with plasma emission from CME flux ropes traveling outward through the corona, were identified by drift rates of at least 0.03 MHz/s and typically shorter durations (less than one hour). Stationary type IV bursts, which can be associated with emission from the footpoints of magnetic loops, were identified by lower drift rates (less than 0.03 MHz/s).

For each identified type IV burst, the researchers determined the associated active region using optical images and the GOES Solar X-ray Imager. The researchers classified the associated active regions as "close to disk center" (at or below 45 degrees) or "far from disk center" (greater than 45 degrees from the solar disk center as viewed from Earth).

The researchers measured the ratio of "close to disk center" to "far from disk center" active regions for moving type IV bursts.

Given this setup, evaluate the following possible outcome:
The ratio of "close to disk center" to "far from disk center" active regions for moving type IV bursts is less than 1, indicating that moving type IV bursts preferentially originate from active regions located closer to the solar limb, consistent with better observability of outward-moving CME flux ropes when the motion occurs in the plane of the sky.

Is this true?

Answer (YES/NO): NO